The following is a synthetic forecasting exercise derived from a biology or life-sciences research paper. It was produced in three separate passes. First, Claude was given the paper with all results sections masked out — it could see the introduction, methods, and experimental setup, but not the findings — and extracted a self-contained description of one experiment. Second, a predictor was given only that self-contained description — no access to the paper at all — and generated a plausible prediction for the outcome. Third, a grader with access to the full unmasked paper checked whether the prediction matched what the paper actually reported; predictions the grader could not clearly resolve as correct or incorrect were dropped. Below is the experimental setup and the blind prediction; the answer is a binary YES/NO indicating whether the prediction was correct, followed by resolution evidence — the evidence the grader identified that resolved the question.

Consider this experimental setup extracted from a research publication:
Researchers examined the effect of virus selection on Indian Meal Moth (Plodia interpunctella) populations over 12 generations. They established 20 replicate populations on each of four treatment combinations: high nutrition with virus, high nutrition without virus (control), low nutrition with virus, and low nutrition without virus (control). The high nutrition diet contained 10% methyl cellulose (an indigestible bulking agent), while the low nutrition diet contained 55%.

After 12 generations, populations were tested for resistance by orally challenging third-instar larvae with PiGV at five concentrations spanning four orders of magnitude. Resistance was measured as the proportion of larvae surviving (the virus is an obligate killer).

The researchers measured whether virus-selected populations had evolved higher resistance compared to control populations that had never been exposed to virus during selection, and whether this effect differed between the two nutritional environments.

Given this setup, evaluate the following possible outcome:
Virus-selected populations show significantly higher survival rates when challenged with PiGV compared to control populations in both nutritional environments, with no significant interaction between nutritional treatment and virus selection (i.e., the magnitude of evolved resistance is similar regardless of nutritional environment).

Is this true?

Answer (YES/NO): NO